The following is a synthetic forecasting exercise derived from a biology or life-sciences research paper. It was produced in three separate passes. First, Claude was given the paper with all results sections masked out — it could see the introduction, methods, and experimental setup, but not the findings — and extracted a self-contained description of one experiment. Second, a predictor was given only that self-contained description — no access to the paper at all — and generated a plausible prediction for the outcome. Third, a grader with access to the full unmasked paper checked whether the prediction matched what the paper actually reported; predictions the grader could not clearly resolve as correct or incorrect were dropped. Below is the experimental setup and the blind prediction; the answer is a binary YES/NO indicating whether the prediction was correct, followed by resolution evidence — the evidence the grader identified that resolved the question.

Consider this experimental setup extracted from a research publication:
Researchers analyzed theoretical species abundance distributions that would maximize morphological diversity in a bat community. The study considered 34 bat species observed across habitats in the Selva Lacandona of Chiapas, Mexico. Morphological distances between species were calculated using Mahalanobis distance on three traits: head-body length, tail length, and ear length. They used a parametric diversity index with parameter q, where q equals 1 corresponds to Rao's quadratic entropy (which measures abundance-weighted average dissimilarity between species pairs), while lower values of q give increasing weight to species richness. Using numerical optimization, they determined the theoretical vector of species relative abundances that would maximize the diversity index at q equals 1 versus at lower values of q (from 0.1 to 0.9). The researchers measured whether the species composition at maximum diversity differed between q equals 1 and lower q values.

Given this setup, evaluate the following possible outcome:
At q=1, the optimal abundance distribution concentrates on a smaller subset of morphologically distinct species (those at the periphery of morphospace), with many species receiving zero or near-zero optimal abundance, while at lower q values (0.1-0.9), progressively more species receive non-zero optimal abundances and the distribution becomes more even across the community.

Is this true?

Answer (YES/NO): YES